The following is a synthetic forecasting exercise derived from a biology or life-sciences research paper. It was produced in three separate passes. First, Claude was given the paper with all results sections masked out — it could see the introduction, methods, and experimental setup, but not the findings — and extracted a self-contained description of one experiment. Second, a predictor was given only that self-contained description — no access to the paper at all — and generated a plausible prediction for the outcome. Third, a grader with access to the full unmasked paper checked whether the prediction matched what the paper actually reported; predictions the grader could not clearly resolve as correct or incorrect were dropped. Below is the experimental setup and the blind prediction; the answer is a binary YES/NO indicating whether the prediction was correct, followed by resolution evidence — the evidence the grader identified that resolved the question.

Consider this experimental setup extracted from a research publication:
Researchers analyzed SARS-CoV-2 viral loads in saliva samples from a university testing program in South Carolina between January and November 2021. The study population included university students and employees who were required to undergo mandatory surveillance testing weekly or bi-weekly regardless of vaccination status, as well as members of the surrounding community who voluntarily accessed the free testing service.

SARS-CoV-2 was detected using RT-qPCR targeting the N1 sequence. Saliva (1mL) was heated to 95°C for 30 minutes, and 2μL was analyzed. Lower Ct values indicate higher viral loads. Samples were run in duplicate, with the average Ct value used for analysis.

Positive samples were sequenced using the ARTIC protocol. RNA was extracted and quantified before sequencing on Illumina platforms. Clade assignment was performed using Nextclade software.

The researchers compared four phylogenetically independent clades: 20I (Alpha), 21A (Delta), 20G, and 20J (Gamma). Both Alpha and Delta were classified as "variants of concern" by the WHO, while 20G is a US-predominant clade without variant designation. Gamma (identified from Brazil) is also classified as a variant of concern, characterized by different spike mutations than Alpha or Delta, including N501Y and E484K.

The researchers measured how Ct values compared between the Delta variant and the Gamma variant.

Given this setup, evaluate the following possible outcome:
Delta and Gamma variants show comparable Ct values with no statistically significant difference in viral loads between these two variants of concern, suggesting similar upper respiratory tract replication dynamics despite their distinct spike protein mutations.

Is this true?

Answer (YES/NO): NO